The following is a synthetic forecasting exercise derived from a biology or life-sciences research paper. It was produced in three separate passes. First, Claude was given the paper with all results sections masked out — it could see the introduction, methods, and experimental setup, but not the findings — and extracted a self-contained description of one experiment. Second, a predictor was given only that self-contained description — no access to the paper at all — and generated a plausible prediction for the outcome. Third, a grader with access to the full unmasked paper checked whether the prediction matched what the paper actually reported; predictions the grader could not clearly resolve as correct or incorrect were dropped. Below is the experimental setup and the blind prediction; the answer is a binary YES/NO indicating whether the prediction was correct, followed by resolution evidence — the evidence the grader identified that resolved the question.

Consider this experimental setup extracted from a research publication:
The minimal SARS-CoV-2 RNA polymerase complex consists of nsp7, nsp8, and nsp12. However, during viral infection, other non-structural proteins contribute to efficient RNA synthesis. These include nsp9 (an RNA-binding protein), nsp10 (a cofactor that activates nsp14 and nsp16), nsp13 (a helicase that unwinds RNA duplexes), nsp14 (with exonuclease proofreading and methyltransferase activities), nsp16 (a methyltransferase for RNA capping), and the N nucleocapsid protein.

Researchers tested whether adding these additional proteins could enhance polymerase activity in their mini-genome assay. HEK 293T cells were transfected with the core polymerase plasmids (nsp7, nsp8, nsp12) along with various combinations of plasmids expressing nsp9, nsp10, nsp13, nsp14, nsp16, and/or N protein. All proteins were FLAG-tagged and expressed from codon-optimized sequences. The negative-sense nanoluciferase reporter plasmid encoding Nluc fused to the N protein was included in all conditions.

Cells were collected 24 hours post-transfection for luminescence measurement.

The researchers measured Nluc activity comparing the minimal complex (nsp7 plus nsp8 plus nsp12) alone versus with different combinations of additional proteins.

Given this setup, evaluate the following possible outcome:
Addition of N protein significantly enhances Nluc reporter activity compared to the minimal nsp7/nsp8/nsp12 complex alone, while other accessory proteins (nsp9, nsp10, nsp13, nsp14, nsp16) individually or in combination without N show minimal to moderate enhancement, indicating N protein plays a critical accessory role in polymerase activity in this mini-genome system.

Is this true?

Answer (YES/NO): NO